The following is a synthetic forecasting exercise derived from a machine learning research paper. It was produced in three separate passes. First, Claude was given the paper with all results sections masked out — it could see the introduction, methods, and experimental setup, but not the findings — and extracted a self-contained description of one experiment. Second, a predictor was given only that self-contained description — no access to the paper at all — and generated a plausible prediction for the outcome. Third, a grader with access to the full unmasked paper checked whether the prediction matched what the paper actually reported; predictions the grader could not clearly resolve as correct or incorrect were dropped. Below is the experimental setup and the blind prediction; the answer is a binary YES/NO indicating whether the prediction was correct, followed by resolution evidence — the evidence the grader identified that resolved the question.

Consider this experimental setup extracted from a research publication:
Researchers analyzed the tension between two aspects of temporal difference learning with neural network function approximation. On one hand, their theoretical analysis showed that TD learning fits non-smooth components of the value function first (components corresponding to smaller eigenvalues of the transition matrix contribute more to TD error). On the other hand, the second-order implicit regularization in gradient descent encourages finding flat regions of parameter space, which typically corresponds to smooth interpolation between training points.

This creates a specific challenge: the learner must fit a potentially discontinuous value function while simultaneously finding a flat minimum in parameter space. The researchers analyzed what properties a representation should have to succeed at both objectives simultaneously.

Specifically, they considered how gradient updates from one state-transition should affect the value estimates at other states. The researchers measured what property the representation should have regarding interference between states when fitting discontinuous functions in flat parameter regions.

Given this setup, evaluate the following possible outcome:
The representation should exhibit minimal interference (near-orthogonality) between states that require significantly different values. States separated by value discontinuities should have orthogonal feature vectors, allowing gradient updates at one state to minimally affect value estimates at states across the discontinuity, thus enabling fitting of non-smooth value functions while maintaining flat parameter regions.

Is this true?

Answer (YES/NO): NO